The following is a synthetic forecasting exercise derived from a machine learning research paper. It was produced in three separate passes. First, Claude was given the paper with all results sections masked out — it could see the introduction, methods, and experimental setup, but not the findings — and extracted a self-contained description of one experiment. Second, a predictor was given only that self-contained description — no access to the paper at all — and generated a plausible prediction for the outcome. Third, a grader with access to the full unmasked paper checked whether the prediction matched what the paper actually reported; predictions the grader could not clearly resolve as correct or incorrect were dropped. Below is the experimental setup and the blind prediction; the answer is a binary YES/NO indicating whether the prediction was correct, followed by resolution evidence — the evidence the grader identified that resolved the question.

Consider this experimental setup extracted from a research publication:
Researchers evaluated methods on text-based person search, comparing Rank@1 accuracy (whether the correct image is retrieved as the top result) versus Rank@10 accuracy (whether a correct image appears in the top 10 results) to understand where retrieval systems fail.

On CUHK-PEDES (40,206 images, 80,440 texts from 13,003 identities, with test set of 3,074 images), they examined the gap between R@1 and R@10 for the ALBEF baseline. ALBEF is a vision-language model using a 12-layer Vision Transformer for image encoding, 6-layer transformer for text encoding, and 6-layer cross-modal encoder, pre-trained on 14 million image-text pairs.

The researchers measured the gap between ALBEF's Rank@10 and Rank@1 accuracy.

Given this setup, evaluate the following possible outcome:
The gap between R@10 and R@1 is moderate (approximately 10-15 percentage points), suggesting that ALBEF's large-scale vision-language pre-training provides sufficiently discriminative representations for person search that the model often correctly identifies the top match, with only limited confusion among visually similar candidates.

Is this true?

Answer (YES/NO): NO